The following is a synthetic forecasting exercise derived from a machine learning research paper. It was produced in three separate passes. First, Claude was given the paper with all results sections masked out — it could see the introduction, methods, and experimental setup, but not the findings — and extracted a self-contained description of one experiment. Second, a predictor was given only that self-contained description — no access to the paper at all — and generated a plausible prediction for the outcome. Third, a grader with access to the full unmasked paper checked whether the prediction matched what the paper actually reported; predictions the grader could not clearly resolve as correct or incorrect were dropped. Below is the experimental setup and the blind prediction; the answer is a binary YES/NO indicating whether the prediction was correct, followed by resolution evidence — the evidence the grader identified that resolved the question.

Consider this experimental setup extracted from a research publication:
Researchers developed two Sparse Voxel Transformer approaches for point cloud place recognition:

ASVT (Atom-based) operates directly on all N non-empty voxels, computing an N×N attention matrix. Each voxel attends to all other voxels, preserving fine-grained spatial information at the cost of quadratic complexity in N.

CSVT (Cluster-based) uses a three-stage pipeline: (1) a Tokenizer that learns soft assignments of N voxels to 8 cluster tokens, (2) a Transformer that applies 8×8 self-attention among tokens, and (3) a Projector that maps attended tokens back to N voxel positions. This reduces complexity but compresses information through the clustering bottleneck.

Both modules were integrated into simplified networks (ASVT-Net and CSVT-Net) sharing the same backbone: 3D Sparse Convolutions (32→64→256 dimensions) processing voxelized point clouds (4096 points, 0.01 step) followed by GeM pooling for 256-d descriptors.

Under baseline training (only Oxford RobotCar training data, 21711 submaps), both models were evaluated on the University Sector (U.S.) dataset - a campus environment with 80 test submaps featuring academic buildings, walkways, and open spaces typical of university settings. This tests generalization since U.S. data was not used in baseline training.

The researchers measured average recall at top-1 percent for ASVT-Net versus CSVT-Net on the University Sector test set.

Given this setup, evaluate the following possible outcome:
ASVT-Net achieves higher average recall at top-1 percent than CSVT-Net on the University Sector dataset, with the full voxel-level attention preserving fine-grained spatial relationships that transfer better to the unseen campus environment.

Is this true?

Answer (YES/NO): YES